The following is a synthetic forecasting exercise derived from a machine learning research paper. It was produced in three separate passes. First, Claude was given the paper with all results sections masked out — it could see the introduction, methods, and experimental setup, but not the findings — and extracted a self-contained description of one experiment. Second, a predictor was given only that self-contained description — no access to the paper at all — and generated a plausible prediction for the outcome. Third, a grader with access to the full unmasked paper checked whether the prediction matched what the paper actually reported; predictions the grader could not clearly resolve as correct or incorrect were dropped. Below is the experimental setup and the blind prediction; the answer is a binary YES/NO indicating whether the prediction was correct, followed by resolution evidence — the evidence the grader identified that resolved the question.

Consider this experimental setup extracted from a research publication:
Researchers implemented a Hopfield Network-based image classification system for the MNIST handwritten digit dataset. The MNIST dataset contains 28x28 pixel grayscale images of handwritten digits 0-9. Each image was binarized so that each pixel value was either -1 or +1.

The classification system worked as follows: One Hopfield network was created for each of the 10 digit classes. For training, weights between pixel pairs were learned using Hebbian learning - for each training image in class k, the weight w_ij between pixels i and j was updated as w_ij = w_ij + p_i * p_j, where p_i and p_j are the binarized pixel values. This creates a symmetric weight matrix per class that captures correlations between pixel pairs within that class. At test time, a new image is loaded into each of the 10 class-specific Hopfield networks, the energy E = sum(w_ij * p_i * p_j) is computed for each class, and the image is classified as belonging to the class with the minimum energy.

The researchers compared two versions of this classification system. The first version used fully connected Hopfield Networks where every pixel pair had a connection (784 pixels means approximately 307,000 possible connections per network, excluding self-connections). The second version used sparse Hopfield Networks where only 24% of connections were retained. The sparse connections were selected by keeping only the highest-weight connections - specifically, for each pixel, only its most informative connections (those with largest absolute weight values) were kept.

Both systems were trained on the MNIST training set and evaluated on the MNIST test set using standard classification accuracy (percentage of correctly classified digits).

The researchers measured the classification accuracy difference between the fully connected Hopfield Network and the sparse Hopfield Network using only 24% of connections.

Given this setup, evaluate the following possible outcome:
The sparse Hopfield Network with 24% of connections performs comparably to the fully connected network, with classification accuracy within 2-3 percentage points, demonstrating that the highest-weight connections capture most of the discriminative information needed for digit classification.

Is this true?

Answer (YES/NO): YES